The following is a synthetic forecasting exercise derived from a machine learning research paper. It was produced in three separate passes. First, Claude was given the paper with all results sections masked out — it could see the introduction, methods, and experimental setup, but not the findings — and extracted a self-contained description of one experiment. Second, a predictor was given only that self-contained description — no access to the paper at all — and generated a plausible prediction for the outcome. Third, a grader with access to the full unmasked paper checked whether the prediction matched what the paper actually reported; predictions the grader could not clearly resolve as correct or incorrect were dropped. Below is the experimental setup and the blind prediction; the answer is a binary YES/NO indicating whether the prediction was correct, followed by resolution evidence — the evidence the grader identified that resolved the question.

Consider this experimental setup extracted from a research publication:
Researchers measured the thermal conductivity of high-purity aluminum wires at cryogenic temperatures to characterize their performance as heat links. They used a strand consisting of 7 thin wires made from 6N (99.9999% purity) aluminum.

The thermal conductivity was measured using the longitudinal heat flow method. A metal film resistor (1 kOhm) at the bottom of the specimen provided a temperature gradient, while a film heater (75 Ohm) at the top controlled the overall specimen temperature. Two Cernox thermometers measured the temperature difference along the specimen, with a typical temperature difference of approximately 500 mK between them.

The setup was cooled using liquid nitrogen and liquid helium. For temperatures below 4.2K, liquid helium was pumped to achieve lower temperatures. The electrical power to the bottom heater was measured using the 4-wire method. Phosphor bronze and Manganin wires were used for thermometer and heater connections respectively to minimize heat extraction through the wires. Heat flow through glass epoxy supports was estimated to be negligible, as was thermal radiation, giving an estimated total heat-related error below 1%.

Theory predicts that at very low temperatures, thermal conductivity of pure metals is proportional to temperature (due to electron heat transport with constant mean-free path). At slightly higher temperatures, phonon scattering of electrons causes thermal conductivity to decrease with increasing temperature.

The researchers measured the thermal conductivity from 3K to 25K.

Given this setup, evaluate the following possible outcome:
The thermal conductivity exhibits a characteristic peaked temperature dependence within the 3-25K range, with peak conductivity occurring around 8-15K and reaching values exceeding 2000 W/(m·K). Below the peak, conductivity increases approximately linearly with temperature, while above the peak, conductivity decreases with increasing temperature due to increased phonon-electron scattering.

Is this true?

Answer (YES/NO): YES